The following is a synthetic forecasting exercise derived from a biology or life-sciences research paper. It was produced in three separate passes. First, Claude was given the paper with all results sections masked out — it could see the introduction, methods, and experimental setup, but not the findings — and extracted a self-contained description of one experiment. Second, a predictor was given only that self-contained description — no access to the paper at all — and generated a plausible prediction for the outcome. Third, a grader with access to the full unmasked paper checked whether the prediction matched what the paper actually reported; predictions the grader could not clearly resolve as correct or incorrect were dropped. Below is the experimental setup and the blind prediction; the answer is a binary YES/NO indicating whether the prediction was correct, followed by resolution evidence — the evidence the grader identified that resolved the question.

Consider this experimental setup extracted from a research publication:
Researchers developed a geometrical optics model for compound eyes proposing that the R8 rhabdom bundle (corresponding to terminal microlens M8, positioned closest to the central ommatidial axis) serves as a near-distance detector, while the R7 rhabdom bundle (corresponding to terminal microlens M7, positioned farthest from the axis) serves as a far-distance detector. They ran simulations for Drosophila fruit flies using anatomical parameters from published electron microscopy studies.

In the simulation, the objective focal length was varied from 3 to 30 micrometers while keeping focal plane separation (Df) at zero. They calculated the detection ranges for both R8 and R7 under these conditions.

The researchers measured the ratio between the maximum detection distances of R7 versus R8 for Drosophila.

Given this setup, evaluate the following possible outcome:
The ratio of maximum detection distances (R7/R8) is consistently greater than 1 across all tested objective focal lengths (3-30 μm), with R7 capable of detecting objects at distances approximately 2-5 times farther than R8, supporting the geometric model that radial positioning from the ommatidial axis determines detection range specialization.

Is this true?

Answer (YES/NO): YES